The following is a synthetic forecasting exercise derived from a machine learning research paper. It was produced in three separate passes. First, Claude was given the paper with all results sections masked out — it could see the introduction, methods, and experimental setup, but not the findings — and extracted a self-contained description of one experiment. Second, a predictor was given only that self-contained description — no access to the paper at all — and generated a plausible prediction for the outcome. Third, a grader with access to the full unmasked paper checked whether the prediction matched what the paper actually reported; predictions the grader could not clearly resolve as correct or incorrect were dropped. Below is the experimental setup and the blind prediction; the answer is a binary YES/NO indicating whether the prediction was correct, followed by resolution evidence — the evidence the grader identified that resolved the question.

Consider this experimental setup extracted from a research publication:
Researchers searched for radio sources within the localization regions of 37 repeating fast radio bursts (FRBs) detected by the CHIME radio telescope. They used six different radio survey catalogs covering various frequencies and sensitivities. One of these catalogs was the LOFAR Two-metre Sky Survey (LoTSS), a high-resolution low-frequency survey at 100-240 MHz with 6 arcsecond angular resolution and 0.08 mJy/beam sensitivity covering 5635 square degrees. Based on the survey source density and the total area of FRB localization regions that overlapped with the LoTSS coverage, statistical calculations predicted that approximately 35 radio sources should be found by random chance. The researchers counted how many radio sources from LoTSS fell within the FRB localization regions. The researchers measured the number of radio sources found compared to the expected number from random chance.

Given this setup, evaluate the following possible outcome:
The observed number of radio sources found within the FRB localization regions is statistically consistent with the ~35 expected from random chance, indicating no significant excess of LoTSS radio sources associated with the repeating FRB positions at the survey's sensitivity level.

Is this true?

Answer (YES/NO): NO